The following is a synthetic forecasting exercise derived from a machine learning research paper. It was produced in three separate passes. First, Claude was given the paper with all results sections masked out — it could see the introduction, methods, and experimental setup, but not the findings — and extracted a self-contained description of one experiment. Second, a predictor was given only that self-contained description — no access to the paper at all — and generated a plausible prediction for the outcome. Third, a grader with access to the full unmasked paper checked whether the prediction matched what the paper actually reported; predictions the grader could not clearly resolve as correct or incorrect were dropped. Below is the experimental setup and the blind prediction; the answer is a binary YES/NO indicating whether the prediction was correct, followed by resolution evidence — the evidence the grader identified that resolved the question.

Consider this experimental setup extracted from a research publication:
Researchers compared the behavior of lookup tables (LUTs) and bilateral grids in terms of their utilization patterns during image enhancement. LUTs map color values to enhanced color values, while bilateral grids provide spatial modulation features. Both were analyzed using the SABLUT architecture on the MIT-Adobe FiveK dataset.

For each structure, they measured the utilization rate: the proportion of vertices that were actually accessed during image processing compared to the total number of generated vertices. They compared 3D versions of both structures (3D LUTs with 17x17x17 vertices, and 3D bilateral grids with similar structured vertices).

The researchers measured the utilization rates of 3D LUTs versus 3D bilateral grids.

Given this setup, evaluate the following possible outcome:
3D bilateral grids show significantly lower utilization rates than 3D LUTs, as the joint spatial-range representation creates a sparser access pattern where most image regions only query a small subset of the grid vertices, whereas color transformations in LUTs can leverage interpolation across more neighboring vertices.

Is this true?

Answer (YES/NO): NO